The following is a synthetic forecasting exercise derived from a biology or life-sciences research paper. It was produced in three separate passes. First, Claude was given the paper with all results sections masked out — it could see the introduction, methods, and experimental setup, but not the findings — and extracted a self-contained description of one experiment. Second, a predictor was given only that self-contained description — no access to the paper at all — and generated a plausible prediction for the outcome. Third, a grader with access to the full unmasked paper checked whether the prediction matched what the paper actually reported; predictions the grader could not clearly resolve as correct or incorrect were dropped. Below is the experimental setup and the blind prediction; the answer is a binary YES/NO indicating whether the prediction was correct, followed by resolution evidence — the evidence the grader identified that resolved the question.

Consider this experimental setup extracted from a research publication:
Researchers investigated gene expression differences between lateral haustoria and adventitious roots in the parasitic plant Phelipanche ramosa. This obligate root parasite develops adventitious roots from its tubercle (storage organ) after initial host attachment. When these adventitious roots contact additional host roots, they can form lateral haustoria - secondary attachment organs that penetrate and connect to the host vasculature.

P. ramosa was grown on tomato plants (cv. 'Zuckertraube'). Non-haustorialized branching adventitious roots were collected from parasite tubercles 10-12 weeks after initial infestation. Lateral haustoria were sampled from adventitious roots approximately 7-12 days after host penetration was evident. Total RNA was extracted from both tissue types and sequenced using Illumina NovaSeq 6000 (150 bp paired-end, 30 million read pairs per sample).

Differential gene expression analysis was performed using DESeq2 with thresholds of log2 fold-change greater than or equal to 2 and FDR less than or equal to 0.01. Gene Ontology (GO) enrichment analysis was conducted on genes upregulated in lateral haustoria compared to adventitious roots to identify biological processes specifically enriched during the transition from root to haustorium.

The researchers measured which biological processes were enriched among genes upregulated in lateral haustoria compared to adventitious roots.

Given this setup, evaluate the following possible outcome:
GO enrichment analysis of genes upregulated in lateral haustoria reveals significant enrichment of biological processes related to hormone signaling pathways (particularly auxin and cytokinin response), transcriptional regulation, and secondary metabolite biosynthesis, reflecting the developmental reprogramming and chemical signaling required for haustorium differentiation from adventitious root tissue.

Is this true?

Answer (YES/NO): NO